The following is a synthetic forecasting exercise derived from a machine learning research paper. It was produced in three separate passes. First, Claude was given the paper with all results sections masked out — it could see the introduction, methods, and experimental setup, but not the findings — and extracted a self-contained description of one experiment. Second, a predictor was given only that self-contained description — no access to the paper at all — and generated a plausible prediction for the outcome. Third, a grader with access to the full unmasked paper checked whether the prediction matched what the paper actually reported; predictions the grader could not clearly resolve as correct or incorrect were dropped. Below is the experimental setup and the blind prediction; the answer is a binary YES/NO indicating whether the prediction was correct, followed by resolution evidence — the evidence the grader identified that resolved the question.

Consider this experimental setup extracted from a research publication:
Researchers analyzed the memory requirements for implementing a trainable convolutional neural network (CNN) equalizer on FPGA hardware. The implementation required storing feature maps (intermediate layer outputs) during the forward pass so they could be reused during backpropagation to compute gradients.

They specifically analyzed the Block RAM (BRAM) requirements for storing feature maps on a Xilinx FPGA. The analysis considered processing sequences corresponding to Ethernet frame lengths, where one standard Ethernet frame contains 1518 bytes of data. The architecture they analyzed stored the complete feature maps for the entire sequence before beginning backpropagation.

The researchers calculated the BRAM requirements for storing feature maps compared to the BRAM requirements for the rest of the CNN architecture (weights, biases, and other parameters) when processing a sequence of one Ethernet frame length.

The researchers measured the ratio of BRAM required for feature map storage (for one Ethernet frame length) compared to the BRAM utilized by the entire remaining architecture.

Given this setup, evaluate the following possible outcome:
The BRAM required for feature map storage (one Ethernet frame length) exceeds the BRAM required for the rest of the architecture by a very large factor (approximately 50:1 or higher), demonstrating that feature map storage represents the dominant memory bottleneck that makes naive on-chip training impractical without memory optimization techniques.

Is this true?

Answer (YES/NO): NO